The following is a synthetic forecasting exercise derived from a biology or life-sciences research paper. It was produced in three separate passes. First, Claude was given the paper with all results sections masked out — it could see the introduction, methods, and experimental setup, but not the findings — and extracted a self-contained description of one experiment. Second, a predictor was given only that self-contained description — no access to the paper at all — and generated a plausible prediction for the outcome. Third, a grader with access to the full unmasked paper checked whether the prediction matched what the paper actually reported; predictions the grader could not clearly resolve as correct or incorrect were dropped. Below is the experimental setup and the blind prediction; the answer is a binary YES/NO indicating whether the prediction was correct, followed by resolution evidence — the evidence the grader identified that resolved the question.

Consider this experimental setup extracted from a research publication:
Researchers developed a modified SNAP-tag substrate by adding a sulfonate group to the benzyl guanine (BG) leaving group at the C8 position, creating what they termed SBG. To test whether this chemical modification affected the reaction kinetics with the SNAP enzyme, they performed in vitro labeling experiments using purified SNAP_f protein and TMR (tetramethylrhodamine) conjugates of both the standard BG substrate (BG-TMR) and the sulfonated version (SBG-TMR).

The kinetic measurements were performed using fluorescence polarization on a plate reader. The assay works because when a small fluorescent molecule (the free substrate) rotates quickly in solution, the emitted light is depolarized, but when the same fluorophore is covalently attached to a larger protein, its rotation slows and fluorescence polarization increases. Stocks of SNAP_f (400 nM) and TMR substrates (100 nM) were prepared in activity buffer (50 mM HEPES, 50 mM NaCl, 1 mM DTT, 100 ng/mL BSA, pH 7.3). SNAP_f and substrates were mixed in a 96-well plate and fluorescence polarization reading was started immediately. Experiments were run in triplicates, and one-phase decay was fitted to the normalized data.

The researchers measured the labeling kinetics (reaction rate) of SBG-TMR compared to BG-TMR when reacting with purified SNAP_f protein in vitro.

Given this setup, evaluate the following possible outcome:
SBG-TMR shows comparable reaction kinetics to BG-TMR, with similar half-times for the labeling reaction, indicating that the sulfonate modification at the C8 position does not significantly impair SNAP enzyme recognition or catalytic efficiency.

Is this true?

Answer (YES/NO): NO